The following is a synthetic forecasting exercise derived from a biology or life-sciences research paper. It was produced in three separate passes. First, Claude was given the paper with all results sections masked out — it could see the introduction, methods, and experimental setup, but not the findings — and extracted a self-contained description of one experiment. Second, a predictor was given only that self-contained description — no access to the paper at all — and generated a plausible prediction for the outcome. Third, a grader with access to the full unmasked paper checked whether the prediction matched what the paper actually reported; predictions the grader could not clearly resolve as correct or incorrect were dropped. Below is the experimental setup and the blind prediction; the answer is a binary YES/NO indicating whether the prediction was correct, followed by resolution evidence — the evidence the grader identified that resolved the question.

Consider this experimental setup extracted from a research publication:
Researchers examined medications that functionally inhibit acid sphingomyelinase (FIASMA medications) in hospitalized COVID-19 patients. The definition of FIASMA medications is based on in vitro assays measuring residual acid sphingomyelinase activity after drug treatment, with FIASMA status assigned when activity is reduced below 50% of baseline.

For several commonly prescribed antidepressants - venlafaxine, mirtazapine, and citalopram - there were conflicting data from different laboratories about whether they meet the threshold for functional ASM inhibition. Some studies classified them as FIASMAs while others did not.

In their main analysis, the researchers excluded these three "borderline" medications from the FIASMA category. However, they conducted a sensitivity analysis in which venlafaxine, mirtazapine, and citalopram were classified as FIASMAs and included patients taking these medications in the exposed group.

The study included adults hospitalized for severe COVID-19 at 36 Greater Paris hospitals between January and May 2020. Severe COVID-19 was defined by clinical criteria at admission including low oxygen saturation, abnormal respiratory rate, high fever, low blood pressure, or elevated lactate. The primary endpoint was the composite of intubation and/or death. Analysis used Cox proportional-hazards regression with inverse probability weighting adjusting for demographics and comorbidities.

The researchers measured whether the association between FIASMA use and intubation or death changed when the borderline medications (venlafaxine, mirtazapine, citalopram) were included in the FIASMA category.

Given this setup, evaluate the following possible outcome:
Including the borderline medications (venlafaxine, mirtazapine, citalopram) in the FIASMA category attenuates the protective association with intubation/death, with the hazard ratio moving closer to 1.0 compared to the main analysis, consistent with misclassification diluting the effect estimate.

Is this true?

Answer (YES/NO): NO